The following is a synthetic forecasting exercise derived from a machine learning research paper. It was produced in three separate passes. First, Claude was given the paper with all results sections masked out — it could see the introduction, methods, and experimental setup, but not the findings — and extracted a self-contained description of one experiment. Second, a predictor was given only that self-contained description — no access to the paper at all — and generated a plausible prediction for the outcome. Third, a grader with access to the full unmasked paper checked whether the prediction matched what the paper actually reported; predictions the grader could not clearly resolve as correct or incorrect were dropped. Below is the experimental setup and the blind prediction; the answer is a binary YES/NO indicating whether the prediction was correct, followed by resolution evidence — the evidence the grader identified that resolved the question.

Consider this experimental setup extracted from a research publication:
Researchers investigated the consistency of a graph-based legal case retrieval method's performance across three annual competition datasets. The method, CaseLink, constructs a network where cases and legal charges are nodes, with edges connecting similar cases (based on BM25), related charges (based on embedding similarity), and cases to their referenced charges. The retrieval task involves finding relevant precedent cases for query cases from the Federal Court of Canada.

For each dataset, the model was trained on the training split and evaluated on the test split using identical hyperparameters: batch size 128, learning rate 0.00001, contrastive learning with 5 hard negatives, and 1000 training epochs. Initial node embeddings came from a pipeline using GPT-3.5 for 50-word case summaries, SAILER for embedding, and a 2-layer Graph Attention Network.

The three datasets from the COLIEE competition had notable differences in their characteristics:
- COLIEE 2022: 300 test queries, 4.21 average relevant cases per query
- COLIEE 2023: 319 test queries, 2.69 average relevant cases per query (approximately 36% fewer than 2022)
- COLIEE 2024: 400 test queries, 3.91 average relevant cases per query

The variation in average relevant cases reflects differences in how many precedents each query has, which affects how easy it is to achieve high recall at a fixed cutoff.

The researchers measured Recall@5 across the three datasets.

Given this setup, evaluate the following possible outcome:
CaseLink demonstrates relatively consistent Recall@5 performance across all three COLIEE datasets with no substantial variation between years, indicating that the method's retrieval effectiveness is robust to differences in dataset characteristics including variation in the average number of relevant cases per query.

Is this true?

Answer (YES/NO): NO